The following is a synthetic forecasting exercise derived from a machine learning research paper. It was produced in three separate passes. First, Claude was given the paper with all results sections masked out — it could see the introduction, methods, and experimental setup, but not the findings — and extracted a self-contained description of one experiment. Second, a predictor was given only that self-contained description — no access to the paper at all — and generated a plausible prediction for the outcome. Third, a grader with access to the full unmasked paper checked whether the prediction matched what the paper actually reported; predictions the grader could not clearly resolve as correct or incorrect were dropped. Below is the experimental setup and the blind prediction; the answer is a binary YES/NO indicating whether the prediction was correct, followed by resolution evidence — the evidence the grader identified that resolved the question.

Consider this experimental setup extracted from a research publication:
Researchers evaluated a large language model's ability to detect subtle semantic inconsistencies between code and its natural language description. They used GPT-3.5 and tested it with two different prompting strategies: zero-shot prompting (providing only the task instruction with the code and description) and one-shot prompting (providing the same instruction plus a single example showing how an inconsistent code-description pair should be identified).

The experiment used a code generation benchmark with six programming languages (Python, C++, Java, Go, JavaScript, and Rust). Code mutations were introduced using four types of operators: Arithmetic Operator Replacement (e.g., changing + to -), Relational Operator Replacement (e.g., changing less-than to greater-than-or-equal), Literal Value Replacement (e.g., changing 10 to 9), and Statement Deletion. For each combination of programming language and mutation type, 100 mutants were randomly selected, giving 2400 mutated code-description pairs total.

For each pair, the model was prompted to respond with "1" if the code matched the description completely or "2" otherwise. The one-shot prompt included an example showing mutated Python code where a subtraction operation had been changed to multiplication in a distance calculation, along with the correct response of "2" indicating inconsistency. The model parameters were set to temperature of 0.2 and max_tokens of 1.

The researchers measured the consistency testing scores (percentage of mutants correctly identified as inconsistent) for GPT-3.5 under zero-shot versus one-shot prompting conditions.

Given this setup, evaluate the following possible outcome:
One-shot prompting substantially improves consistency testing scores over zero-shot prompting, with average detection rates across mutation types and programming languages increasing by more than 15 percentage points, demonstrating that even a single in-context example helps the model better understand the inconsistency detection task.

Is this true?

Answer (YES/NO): YES